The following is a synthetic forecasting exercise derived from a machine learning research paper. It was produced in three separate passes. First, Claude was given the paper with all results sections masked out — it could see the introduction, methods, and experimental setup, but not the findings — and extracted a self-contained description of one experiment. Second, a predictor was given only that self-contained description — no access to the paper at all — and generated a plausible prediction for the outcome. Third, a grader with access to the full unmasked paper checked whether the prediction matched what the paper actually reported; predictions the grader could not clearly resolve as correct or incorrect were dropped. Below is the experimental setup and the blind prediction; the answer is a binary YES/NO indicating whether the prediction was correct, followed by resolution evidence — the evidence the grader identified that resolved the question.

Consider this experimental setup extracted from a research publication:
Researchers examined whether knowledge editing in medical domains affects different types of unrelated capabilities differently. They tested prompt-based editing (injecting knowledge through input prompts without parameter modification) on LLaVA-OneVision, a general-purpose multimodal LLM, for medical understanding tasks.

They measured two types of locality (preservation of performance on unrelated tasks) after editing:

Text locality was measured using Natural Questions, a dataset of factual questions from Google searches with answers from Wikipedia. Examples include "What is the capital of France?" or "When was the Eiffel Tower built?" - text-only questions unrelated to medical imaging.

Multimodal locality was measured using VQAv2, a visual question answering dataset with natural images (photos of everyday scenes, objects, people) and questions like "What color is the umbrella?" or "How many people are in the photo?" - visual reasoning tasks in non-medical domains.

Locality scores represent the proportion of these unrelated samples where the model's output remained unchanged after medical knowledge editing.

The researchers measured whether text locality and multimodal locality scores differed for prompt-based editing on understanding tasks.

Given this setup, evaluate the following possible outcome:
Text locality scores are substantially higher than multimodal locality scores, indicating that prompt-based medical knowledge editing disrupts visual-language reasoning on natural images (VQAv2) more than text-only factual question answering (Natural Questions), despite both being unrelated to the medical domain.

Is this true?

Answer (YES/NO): NO